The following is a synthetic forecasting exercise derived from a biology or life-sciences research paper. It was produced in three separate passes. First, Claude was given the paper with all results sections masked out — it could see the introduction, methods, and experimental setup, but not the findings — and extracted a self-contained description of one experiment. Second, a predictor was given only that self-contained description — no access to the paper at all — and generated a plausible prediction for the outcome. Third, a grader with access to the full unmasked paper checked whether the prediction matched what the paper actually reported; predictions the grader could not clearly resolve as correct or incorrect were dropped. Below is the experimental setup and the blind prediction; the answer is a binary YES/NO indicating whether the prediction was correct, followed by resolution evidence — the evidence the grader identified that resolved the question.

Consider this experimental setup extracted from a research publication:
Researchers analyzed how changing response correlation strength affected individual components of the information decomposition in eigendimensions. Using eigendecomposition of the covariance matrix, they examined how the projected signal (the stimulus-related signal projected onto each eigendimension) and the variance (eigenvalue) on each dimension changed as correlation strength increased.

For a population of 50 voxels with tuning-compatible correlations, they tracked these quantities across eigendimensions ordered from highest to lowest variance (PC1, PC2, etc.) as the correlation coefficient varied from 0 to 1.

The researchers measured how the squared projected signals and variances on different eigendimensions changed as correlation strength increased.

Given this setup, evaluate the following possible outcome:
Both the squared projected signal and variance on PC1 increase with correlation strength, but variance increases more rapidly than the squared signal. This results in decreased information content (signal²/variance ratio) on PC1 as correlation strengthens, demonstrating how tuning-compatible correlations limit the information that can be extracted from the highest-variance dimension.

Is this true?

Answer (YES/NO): YES